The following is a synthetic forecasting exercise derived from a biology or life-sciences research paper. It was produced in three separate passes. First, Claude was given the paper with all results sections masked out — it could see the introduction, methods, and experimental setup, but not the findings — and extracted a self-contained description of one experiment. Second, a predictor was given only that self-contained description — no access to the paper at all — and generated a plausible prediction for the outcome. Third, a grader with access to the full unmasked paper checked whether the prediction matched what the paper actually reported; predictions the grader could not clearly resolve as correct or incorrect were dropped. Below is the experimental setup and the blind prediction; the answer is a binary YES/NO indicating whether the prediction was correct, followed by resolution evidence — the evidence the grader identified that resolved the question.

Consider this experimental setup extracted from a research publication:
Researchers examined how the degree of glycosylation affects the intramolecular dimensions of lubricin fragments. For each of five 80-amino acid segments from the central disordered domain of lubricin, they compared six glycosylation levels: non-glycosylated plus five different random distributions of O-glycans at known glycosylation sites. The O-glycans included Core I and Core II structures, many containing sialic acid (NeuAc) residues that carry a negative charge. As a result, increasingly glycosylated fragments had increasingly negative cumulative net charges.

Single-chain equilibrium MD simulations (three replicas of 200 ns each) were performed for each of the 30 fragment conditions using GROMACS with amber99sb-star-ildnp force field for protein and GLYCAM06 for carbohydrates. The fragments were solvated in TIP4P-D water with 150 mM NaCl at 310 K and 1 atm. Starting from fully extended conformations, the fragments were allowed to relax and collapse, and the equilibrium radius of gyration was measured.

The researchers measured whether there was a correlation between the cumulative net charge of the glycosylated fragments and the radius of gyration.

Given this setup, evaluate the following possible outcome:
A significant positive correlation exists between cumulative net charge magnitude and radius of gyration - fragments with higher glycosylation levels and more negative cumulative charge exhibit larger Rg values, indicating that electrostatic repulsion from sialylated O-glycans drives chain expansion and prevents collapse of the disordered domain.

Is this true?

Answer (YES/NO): YES